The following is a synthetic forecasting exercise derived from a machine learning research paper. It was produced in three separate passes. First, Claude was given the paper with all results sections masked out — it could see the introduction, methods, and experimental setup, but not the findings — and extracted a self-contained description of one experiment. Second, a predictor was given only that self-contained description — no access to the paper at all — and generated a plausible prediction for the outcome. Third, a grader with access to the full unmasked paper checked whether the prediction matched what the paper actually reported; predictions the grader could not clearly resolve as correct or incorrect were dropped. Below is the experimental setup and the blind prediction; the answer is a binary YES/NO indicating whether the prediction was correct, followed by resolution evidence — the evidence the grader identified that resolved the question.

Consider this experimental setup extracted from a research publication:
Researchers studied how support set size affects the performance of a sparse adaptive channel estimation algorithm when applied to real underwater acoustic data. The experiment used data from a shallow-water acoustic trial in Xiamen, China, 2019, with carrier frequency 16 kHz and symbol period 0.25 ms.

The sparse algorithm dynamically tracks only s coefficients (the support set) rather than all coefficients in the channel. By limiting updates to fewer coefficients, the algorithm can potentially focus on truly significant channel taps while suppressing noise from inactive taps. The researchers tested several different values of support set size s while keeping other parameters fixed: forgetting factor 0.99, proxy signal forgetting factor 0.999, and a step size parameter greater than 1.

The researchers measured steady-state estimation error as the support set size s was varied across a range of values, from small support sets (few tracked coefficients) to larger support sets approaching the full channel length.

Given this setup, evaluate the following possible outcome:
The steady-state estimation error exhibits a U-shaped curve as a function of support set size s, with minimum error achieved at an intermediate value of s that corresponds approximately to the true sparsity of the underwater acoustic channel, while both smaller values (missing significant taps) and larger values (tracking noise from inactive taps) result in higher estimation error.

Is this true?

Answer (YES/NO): NO